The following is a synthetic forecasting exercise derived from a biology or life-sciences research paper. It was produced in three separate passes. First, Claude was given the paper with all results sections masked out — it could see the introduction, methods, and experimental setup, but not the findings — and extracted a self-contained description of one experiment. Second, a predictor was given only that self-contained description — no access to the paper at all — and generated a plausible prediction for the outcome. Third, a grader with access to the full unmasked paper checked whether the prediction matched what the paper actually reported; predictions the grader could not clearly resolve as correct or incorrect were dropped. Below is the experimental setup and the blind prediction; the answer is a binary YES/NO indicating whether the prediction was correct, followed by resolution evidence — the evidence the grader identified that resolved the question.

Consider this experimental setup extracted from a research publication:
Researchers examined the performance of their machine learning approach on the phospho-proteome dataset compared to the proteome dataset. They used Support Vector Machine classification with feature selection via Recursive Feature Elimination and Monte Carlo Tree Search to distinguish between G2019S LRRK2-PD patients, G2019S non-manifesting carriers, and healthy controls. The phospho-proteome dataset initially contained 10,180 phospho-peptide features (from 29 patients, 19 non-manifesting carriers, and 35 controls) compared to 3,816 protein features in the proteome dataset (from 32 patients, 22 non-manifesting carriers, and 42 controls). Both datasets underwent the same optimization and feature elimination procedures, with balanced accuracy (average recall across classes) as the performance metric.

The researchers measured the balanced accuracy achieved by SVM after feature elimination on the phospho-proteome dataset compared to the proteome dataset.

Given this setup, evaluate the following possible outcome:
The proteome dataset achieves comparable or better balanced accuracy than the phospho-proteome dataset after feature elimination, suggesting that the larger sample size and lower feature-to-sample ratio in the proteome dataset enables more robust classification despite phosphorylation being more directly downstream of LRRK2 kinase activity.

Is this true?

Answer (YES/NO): NO